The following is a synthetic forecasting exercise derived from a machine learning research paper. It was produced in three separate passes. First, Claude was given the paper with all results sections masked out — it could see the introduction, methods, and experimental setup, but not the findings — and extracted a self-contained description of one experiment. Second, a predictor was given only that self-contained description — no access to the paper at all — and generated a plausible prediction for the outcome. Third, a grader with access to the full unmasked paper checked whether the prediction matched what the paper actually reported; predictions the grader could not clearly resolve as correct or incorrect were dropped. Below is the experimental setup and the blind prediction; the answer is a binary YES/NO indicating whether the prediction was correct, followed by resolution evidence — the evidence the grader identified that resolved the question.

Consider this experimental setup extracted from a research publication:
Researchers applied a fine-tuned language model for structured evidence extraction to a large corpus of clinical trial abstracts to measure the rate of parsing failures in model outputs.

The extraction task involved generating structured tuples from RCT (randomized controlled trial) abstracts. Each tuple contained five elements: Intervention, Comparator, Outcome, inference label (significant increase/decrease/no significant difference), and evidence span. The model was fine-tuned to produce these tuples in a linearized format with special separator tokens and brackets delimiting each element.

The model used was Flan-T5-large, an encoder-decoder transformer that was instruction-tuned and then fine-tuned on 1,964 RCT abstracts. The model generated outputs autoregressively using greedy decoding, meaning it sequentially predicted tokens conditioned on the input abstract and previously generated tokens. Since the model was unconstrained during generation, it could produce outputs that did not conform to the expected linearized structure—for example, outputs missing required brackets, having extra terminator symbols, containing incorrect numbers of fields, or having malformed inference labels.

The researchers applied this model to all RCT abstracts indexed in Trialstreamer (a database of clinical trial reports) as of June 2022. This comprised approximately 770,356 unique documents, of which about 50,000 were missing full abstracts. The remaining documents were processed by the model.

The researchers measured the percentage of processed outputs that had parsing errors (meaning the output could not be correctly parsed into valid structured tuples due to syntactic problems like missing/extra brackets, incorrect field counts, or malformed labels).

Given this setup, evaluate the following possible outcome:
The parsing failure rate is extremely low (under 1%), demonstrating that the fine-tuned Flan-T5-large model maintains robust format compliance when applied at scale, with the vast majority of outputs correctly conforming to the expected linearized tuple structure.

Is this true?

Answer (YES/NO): NO